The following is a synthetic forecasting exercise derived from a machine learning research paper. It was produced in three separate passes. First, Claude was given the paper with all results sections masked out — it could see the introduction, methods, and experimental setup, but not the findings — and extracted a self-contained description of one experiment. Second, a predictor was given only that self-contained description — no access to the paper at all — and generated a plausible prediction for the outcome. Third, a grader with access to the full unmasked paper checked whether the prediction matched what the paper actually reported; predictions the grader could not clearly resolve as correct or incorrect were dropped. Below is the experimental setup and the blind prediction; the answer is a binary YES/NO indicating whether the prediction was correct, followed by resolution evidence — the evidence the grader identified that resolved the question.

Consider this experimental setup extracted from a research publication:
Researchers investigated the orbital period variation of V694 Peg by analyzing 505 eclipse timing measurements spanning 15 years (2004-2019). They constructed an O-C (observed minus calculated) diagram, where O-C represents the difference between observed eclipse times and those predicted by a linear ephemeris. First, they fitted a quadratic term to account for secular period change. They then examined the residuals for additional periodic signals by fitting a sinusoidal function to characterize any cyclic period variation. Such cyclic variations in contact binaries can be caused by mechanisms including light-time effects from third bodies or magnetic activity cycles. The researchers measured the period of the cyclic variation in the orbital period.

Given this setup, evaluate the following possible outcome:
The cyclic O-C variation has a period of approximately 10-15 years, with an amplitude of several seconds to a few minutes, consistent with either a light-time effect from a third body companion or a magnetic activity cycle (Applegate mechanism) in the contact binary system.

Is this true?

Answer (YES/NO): YES